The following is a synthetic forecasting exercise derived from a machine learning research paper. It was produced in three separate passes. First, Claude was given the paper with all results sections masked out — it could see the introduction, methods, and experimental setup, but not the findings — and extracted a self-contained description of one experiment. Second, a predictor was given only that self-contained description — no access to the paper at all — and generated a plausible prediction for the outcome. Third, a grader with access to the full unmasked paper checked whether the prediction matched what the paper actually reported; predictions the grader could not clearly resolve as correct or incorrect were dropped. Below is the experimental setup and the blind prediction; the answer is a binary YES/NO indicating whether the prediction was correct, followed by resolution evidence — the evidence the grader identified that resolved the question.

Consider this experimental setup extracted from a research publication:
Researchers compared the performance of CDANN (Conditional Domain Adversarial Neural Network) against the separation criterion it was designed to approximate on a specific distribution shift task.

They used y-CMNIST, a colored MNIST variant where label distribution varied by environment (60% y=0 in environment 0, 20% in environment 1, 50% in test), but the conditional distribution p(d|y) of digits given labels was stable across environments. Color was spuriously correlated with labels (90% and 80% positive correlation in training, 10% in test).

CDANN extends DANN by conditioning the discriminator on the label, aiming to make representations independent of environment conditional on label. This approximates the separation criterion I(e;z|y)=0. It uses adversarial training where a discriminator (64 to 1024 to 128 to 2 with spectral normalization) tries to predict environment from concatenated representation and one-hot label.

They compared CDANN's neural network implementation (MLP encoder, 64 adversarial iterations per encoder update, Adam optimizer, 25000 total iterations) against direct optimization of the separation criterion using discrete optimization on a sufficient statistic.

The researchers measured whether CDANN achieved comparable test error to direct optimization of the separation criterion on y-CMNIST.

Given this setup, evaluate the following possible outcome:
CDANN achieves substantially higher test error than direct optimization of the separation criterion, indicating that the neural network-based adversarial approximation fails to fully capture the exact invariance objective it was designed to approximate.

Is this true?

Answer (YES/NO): YES